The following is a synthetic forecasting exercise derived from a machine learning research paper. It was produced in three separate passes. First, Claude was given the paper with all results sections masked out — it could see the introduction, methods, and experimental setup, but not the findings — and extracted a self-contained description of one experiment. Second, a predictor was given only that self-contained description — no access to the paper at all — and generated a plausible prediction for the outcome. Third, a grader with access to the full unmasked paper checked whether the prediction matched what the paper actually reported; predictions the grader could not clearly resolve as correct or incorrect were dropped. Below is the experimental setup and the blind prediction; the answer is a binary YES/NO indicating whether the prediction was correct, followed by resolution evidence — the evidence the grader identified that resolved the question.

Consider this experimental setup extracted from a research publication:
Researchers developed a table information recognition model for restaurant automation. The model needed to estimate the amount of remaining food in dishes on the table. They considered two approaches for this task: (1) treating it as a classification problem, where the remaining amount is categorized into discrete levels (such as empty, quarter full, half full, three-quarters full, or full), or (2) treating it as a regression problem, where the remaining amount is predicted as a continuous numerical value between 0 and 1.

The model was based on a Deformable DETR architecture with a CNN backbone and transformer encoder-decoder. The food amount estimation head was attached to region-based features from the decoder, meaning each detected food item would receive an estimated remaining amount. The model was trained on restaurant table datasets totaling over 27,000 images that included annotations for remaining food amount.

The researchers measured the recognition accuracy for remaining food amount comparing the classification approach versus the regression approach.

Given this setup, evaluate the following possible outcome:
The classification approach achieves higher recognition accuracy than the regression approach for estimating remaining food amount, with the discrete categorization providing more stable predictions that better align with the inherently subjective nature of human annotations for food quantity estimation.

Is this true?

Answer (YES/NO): YES